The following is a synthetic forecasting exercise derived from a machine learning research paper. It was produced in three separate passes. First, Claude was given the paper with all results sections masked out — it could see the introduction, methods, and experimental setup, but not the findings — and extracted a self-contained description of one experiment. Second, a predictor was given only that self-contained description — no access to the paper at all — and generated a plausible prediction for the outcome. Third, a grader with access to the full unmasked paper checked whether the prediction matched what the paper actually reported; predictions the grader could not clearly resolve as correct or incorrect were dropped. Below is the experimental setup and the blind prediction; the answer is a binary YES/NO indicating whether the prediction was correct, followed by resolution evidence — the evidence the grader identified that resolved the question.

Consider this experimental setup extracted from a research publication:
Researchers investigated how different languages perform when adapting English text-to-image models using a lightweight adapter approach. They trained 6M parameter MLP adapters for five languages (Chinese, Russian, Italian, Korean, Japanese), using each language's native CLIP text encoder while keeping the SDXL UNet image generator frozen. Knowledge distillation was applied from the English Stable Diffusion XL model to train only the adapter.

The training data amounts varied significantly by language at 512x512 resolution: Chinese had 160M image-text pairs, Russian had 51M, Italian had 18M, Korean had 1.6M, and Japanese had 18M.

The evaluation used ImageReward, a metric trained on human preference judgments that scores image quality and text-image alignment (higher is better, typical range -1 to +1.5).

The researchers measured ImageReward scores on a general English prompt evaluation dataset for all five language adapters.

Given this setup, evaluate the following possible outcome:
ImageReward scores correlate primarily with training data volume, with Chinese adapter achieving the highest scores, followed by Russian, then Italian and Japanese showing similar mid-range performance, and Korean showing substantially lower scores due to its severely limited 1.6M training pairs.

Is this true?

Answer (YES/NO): NO